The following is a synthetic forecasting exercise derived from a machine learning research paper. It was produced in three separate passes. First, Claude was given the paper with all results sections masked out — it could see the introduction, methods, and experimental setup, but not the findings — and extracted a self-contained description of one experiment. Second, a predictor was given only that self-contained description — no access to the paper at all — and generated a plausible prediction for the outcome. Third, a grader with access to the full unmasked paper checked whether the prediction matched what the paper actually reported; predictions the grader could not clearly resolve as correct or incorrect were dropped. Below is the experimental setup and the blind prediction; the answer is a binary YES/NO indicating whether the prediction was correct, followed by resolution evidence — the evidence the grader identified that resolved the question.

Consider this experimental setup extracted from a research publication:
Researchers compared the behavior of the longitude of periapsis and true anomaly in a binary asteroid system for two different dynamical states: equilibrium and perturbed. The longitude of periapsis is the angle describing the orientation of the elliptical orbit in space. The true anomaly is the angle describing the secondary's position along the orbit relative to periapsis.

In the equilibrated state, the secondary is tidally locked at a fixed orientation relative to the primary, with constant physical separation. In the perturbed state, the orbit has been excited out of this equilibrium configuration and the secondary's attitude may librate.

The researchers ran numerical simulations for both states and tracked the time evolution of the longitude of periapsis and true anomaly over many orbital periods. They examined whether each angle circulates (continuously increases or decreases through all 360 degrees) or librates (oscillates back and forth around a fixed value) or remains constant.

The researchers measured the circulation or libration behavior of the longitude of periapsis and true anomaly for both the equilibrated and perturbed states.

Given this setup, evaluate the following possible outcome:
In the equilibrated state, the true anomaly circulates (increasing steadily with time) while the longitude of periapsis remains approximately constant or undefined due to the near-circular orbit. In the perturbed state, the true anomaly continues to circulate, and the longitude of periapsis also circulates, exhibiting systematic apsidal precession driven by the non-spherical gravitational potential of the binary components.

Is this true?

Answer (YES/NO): NO